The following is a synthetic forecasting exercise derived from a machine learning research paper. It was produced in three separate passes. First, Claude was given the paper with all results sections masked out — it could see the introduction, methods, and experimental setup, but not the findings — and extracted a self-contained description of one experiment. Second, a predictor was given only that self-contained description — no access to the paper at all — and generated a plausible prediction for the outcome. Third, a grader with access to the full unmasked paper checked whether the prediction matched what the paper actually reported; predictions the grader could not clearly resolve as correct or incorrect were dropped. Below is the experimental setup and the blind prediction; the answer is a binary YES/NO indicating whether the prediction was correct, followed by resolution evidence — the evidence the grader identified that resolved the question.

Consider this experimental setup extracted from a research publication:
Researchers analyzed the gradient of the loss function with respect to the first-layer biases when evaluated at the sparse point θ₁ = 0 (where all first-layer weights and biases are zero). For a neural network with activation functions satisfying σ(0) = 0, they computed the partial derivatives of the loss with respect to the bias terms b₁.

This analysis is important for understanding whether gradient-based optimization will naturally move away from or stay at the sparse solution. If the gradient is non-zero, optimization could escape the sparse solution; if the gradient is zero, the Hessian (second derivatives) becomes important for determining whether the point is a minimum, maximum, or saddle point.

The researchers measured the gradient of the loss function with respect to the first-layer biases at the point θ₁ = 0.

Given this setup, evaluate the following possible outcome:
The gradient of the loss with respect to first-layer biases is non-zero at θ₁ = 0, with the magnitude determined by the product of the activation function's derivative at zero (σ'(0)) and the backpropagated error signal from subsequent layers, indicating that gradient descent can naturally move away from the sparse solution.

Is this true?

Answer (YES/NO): NO